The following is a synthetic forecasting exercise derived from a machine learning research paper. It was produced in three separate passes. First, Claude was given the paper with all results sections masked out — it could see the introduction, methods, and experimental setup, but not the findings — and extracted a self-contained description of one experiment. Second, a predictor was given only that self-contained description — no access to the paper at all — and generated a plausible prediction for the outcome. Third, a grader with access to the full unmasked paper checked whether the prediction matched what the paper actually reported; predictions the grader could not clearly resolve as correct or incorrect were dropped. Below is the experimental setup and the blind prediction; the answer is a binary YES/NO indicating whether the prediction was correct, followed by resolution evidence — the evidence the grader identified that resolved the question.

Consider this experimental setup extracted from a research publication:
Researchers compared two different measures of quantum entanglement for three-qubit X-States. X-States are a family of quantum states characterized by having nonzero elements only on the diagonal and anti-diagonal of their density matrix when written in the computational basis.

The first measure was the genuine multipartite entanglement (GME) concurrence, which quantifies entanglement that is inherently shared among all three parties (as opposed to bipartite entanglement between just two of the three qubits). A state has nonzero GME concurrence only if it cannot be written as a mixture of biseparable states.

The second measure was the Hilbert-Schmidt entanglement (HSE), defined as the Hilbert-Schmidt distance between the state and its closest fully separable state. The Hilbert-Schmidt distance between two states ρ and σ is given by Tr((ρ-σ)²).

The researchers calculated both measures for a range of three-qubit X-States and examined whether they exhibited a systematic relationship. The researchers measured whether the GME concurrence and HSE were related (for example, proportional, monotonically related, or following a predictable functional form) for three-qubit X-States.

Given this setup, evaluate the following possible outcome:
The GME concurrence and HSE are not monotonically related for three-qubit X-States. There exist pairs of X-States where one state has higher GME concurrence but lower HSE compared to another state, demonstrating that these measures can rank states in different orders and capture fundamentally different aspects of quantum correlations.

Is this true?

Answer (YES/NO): YES